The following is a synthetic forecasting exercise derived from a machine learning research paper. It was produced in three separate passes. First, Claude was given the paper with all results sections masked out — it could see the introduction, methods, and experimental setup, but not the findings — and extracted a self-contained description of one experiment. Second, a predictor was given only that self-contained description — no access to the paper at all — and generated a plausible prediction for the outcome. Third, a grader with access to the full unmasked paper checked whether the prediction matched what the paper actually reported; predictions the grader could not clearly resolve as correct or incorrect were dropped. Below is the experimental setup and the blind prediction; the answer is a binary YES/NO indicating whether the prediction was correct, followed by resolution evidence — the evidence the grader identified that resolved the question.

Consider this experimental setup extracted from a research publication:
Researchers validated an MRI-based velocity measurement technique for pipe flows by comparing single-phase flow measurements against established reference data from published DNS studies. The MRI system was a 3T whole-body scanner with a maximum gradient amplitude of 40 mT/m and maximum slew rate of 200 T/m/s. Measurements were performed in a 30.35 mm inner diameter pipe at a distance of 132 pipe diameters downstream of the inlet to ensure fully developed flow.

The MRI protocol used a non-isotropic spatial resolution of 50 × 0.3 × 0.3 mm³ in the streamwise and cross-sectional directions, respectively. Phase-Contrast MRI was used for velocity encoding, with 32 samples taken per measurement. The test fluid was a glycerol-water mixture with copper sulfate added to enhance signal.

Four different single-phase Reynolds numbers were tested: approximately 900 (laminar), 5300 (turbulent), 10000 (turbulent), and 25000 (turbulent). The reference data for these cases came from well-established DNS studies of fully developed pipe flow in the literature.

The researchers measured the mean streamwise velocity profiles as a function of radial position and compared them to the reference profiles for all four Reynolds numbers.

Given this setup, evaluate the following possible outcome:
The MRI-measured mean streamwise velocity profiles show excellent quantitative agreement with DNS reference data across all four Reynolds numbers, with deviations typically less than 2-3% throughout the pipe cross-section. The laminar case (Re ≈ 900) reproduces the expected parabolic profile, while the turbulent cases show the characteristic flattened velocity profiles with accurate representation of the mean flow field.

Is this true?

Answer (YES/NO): YES